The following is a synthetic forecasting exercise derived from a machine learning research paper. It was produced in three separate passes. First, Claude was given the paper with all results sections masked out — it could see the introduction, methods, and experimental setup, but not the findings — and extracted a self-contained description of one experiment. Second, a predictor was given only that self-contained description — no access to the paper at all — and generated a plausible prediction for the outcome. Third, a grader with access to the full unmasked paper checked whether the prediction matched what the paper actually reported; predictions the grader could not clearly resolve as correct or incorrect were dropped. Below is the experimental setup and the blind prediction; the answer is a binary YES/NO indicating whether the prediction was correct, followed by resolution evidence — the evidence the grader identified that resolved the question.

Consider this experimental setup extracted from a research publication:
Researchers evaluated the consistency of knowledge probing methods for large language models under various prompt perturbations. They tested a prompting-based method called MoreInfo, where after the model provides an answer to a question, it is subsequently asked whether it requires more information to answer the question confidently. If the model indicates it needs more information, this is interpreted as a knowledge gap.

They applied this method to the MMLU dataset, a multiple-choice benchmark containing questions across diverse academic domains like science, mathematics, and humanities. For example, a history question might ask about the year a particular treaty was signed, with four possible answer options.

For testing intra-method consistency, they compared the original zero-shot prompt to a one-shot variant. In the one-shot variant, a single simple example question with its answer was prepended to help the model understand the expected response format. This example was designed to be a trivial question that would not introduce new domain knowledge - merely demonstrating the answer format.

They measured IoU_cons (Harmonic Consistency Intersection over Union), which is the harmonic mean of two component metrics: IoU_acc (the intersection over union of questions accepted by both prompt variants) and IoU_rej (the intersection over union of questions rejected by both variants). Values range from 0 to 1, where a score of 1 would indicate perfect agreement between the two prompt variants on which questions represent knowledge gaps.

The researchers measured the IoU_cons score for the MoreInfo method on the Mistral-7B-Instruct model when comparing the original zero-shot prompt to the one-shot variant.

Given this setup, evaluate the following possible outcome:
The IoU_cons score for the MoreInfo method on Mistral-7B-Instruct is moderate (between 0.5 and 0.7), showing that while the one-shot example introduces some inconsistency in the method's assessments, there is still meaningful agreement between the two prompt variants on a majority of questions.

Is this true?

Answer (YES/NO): NO